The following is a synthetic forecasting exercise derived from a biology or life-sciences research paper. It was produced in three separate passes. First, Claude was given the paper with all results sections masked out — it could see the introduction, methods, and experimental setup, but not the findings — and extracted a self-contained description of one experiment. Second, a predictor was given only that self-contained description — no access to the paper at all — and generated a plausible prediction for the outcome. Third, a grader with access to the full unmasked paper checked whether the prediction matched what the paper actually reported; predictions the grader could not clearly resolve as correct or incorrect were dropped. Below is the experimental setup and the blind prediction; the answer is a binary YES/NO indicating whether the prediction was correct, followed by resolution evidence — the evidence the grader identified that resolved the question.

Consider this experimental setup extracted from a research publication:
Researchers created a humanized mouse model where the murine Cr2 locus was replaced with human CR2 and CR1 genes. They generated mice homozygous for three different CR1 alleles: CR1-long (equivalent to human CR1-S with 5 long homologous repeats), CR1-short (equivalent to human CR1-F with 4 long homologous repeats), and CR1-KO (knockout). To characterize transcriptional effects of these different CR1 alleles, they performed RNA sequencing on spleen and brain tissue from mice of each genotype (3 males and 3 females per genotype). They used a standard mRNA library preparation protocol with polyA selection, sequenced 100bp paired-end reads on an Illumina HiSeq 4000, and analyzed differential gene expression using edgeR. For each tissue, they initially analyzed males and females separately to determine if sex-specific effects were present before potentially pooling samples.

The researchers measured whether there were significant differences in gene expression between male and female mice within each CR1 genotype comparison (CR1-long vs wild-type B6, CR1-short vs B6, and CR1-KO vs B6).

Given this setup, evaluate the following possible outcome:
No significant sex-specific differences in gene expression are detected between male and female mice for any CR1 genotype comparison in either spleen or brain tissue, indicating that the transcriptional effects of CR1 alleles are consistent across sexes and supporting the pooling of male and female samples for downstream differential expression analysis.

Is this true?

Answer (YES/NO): YES